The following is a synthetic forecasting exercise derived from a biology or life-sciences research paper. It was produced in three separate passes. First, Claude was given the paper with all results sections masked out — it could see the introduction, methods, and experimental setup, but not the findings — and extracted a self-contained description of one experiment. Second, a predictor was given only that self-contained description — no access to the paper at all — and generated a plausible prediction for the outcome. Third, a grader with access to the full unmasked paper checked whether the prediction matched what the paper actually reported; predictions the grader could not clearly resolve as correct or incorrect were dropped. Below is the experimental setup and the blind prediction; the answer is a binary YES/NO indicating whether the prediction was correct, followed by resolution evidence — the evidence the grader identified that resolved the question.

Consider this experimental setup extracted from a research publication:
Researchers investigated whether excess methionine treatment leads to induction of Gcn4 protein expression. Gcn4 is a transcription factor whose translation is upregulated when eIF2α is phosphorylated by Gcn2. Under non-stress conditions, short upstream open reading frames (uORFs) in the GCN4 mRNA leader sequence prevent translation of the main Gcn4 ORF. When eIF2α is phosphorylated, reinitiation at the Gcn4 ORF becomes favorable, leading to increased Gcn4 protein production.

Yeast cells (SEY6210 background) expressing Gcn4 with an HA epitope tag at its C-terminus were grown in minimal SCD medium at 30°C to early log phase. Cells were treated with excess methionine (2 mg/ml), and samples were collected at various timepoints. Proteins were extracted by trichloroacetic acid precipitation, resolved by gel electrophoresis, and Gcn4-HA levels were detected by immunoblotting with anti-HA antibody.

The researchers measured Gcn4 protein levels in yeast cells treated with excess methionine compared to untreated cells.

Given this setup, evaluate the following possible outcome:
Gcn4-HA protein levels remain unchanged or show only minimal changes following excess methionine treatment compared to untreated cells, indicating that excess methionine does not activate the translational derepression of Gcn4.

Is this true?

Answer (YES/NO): NO